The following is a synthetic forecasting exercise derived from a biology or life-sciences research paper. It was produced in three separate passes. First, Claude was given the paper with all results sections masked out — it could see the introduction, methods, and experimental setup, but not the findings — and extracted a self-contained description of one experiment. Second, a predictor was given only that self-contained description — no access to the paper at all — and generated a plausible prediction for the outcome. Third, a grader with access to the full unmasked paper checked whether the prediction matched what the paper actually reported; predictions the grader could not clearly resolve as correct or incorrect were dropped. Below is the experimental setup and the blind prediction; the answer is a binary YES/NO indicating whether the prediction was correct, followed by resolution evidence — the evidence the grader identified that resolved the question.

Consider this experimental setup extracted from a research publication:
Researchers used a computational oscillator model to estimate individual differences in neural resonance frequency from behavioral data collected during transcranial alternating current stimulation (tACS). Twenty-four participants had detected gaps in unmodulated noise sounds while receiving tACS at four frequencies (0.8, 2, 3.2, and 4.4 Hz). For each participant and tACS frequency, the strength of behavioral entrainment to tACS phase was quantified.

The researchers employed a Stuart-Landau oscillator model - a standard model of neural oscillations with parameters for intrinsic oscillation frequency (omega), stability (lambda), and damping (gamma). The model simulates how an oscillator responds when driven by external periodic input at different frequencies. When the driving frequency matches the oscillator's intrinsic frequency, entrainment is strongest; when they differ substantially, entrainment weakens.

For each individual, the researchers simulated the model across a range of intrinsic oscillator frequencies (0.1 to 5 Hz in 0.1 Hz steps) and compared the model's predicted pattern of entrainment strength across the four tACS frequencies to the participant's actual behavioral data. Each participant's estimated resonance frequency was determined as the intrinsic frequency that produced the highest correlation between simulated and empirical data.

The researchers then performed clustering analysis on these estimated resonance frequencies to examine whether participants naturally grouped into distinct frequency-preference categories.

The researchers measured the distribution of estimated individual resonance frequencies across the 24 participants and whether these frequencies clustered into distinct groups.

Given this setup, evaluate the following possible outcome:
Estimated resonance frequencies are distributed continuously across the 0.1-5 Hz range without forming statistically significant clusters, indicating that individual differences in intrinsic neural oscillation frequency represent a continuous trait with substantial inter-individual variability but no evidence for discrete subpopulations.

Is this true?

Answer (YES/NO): NO